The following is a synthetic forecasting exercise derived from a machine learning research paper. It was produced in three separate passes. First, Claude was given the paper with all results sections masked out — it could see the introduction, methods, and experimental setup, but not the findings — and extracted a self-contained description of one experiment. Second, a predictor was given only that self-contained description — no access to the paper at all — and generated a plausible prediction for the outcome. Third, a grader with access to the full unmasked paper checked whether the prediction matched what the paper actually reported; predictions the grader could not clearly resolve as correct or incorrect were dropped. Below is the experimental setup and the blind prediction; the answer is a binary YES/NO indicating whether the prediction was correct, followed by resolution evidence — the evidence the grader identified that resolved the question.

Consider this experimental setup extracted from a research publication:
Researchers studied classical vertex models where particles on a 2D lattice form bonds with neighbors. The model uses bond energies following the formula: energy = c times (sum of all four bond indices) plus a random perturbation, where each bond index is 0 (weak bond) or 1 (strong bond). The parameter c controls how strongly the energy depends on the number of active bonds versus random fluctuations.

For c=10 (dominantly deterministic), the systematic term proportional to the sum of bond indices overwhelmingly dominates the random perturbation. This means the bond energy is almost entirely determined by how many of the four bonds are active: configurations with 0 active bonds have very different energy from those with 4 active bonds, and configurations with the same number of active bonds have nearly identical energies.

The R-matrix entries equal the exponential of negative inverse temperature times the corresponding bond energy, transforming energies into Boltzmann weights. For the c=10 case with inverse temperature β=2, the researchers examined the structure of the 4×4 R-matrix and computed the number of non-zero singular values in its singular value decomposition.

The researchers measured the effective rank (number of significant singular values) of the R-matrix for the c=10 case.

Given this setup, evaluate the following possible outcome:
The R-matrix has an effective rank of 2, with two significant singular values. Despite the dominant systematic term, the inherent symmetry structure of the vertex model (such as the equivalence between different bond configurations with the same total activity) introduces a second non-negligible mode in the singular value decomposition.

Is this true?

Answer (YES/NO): NO